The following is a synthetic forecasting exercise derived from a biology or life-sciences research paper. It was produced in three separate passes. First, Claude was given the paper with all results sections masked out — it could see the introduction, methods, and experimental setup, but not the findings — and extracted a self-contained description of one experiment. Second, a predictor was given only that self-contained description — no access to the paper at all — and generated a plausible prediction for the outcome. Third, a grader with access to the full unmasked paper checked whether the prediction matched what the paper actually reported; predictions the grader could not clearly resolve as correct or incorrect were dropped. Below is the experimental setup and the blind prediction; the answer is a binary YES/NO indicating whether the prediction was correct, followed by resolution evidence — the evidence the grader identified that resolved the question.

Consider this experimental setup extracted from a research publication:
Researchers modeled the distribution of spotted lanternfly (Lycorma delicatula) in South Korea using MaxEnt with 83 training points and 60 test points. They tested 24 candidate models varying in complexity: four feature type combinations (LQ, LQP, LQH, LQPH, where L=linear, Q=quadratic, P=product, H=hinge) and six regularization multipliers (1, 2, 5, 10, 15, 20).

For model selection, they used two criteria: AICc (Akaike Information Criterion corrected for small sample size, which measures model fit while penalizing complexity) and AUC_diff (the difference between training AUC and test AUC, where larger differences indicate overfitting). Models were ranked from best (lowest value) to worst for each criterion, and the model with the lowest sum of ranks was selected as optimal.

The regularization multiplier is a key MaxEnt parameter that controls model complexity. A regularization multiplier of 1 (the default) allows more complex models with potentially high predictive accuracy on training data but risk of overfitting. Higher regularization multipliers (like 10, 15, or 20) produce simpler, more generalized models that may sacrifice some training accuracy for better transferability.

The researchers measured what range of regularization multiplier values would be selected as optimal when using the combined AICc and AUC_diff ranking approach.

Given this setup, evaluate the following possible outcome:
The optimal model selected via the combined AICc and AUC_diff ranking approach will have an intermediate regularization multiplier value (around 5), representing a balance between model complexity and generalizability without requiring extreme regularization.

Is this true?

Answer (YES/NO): NO